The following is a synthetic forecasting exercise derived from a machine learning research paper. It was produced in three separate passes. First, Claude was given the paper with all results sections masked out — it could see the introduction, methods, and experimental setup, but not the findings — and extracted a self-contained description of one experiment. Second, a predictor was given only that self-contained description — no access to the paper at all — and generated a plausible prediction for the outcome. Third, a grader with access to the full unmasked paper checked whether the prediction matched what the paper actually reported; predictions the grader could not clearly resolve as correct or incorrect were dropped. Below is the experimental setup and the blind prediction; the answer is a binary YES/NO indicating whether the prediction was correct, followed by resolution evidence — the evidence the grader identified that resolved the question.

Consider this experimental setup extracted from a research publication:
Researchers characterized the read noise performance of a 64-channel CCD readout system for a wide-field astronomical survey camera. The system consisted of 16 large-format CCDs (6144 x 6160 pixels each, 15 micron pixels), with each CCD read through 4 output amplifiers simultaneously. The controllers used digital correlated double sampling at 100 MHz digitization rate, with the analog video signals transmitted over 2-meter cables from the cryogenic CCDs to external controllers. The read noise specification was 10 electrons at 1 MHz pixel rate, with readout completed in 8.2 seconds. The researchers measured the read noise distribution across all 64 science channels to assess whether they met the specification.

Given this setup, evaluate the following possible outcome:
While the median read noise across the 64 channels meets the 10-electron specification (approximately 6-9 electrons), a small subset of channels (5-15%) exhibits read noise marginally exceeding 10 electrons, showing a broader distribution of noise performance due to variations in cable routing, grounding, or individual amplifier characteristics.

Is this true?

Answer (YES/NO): NO